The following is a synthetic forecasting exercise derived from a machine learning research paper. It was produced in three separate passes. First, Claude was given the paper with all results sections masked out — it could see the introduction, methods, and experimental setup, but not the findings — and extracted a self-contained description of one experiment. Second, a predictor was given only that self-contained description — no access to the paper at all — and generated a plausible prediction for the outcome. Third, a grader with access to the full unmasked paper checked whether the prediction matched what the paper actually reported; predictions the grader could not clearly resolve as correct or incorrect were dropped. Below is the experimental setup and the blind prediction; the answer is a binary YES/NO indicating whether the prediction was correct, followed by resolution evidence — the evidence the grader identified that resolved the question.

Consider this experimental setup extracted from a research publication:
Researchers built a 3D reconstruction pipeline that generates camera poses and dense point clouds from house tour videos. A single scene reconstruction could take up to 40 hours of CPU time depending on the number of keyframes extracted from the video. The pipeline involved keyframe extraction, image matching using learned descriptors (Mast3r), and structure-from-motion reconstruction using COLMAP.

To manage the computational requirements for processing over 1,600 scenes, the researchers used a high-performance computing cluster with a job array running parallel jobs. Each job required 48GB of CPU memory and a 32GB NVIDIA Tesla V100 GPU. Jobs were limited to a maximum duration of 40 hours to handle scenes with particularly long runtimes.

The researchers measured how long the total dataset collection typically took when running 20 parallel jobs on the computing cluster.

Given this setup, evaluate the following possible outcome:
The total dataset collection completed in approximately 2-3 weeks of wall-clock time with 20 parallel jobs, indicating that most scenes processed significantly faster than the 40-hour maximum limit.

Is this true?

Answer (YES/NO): NO